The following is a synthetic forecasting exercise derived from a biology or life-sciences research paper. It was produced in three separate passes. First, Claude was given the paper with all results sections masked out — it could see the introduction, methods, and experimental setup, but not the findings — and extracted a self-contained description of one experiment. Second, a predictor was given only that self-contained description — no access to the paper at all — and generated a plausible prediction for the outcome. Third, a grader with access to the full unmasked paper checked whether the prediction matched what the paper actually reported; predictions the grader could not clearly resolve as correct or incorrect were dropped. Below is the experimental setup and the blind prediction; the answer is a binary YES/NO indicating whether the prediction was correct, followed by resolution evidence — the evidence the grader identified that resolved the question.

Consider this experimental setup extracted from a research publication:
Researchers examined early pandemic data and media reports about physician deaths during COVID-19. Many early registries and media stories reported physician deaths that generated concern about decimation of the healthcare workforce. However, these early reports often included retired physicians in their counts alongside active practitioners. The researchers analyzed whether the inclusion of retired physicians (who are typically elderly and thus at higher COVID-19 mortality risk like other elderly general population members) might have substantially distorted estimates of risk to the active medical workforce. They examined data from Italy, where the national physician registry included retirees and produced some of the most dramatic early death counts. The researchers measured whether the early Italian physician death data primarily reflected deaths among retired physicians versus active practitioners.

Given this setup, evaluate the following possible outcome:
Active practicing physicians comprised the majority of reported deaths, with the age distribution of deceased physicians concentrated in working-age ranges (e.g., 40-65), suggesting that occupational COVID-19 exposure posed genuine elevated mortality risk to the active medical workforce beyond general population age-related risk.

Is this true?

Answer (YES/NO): NO